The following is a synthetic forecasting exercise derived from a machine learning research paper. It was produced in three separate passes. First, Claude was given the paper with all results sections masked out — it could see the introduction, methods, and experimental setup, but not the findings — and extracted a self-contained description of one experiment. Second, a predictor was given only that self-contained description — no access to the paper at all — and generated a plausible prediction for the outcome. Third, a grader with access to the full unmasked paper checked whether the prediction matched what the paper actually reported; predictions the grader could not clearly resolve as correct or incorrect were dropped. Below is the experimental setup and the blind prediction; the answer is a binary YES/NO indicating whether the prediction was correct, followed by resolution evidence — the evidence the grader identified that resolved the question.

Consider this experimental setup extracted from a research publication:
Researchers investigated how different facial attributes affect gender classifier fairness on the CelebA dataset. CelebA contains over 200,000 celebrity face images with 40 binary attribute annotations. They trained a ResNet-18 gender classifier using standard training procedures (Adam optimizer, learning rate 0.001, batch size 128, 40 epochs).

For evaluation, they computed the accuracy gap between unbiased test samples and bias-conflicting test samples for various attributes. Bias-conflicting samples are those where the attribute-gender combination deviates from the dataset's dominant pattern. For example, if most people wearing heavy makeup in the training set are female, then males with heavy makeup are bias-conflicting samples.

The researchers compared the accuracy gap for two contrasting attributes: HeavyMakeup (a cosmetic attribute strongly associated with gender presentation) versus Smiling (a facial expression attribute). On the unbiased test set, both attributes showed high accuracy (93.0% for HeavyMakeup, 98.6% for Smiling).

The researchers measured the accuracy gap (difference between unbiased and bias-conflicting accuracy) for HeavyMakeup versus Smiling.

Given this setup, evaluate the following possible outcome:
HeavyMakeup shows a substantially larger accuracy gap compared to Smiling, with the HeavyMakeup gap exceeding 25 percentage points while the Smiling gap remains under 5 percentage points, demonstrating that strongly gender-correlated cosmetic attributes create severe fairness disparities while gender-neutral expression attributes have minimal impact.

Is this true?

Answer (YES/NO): NO